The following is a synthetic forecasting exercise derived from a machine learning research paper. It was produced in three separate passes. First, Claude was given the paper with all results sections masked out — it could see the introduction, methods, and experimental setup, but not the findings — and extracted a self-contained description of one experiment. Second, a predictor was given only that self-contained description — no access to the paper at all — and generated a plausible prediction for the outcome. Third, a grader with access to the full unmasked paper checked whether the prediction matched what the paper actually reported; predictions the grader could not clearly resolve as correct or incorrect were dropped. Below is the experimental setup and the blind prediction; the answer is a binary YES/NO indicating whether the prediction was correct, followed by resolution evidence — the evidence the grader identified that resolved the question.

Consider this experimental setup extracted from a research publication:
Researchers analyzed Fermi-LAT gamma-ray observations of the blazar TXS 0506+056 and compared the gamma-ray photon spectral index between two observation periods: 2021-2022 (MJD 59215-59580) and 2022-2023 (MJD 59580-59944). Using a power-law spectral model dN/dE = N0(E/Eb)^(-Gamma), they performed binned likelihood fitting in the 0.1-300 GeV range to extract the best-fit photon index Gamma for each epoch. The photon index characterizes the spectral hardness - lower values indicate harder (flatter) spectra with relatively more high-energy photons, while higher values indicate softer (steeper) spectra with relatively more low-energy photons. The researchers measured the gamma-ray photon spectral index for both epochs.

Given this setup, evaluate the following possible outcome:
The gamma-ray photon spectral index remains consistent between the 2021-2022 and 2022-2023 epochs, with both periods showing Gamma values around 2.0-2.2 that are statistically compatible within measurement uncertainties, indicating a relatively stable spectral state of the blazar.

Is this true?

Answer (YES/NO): NO